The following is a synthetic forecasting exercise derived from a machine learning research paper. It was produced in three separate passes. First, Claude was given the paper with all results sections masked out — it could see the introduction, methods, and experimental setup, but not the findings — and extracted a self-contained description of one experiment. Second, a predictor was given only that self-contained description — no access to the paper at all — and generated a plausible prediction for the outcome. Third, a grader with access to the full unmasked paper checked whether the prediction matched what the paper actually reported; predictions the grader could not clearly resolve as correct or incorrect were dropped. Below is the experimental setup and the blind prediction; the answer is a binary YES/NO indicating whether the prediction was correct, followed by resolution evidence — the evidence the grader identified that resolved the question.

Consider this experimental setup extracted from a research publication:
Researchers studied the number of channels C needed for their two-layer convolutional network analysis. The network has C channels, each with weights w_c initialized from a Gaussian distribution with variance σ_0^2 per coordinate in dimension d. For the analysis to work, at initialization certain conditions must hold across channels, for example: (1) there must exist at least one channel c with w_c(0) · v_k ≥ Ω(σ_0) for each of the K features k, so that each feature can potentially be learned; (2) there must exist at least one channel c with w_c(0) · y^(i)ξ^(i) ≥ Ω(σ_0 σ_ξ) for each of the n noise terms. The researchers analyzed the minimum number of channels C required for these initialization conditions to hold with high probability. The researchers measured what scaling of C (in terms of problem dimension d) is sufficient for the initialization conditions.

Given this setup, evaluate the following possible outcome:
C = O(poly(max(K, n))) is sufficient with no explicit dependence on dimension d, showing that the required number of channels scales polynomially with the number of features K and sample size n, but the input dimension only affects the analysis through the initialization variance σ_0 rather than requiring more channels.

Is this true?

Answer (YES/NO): NO